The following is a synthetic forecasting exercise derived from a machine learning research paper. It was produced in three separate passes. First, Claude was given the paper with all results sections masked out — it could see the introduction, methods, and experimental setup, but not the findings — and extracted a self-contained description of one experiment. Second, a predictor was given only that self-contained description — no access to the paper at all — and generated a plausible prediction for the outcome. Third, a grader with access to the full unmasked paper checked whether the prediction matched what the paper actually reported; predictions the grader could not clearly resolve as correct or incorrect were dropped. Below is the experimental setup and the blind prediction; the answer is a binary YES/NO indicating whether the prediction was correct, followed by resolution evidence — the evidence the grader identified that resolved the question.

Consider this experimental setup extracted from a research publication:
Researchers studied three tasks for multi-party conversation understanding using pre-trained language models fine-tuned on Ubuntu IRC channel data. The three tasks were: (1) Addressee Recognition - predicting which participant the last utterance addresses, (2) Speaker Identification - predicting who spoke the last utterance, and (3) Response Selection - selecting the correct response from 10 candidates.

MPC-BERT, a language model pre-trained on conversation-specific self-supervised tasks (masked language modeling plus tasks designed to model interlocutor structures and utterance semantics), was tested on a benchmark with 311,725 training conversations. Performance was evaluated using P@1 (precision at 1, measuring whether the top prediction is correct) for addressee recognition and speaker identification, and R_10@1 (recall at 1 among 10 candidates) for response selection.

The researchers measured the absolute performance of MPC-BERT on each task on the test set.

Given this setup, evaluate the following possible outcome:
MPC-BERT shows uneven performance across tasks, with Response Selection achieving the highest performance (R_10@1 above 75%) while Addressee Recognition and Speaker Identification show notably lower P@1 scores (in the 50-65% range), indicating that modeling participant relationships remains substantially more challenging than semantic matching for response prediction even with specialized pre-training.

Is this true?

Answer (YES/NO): NO